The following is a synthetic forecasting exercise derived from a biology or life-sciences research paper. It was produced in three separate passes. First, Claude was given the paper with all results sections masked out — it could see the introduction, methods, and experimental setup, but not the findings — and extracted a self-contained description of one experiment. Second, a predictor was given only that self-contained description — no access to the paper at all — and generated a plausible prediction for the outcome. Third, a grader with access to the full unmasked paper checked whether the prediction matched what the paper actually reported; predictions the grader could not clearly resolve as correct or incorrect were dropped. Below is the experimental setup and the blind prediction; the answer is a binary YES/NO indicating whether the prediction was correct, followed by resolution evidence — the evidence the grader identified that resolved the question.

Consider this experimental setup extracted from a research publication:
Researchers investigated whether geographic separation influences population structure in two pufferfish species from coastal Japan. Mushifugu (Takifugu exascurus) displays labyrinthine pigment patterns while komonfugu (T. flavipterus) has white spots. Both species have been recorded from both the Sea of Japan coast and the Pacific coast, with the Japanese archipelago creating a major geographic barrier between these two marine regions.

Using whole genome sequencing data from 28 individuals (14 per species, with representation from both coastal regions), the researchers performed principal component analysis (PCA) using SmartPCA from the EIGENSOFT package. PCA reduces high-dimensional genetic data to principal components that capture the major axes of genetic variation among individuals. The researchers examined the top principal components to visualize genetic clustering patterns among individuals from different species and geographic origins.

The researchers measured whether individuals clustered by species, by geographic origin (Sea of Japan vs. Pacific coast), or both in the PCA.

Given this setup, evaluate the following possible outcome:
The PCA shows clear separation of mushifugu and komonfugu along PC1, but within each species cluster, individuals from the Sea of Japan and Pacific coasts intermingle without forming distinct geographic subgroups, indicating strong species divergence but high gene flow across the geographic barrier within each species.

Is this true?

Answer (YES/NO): NO